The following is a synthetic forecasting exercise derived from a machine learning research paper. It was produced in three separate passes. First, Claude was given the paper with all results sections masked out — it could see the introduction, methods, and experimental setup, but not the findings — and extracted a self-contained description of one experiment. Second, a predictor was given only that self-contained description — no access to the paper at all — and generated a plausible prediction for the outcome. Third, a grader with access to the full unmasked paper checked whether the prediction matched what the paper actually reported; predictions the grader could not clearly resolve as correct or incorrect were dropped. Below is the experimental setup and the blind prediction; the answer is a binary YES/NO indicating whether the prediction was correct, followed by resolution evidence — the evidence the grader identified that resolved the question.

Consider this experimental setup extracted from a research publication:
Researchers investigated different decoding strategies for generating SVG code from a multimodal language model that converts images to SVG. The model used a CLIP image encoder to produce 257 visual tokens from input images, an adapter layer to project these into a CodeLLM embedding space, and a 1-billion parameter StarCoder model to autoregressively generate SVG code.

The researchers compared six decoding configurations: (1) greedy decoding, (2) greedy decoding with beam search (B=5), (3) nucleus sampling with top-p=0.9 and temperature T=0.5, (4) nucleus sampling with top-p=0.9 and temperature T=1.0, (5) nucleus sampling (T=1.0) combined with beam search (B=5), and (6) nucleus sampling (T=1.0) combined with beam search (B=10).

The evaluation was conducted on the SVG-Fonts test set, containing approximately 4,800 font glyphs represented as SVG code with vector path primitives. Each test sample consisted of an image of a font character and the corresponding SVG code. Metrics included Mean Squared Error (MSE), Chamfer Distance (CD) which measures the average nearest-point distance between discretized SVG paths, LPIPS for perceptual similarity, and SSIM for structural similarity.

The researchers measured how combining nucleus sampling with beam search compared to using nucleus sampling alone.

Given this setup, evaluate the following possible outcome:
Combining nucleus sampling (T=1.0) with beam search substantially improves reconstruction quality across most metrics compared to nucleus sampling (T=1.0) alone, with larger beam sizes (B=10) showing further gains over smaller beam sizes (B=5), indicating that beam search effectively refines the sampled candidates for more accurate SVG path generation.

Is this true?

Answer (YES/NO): NO